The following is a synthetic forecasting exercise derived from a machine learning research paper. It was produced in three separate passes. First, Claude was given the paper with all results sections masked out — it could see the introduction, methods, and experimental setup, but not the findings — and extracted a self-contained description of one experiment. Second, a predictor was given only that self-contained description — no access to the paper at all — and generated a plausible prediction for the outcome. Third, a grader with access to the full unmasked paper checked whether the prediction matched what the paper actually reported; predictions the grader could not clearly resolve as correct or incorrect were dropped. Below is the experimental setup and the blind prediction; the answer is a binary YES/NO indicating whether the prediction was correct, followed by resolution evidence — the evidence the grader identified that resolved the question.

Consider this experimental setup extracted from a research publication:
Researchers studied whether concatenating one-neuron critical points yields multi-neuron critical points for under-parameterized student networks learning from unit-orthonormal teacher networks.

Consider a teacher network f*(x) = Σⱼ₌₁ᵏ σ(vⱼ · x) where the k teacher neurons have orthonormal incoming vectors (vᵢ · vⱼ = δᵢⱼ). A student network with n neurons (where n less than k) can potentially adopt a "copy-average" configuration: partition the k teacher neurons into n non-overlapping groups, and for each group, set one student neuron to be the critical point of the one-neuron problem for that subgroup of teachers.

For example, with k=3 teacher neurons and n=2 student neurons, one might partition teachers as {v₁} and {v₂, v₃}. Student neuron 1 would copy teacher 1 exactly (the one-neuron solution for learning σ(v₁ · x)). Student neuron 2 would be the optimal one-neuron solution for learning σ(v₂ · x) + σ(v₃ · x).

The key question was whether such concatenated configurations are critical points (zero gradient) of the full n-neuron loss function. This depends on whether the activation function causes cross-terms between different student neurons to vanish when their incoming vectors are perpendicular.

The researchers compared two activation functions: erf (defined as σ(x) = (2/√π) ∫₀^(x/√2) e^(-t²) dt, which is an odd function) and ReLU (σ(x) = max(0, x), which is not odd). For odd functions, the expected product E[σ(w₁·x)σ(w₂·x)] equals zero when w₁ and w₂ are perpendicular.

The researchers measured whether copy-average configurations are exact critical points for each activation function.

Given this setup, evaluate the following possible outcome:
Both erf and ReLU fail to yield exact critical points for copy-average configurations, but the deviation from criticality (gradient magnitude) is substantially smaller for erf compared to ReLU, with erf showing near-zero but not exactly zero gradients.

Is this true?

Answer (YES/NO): NO